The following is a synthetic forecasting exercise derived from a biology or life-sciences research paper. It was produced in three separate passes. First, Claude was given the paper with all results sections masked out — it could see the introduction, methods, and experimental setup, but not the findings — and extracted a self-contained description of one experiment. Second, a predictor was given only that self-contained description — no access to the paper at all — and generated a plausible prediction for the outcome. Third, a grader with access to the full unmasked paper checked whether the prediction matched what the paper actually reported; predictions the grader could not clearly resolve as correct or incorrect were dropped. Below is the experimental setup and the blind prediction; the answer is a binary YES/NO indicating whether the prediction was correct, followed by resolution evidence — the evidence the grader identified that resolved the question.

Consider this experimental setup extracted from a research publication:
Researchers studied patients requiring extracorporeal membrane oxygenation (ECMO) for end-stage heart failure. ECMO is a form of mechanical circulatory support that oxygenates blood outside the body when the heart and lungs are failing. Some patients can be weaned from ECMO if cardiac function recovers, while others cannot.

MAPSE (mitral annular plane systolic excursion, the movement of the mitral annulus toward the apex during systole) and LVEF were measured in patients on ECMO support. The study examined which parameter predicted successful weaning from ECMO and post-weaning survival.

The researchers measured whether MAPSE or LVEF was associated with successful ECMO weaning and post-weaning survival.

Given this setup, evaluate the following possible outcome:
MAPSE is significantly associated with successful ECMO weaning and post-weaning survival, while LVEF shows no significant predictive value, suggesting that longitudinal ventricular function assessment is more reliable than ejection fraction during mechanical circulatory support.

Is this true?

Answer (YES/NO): YES